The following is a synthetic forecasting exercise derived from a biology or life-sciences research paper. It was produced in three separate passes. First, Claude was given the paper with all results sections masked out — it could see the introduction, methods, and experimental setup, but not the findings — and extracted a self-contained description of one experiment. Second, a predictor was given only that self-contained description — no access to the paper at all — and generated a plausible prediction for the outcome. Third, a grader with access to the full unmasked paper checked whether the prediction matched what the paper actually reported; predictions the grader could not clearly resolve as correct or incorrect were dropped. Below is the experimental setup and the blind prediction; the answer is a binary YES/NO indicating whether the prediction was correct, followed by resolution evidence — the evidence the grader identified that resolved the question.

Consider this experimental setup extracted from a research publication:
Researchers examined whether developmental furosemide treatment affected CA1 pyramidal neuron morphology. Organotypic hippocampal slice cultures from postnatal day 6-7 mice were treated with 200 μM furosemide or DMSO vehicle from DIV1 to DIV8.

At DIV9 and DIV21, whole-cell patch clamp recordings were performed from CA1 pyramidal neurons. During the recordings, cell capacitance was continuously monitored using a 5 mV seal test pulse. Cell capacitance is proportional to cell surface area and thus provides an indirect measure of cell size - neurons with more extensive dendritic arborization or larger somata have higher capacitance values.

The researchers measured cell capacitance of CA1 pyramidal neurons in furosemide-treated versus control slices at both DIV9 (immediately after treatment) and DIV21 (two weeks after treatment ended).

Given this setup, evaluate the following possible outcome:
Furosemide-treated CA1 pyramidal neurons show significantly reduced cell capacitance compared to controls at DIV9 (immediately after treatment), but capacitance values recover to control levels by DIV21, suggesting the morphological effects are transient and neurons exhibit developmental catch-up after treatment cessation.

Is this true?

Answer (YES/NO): NO